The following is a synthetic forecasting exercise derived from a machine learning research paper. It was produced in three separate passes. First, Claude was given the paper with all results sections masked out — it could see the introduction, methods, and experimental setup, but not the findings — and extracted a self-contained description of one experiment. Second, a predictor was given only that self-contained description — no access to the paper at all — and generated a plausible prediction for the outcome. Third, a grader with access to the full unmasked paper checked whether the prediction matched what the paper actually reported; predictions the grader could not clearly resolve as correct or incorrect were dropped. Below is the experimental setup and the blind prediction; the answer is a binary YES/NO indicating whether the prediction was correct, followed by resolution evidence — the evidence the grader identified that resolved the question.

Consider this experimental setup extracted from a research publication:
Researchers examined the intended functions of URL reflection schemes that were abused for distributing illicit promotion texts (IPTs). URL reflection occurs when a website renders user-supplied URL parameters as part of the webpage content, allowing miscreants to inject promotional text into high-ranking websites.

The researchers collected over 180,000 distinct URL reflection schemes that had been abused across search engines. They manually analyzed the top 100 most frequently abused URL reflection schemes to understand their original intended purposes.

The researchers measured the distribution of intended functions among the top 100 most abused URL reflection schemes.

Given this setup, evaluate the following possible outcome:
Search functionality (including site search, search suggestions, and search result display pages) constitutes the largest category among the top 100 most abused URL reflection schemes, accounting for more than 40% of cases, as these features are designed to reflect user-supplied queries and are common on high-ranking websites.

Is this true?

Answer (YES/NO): YES